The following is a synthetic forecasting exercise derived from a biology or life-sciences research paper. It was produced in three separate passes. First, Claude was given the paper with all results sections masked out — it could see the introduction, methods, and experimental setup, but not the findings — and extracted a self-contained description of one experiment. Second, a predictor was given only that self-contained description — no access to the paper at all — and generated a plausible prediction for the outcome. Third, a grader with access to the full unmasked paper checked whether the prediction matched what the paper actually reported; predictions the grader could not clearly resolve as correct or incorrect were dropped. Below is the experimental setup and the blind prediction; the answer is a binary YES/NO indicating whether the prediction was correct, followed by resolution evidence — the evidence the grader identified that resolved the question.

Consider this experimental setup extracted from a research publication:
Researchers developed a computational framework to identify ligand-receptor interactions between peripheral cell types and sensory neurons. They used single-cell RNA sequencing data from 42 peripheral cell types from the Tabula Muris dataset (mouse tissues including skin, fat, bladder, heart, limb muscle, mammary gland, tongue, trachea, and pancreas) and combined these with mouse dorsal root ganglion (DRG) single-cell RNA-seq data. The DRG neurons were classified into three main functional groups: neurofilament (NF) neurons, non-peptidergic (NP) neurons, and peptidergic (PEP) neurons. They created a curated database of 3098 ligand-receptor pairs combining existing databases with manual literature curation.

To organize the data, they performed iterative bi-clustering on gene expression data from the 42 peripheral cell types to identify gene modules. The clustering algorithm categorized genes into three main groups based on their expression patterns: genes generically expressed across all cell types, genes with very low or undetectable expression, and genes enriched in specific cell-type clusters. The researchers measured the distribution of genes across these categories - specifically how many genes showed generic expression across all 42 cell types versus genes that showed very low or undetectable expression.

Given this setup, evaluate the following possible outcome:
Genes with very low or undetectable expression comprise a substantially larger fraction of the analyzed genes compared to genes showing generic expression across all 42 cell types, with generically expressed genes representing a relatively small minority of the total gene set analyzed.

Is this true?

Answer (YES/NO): NO